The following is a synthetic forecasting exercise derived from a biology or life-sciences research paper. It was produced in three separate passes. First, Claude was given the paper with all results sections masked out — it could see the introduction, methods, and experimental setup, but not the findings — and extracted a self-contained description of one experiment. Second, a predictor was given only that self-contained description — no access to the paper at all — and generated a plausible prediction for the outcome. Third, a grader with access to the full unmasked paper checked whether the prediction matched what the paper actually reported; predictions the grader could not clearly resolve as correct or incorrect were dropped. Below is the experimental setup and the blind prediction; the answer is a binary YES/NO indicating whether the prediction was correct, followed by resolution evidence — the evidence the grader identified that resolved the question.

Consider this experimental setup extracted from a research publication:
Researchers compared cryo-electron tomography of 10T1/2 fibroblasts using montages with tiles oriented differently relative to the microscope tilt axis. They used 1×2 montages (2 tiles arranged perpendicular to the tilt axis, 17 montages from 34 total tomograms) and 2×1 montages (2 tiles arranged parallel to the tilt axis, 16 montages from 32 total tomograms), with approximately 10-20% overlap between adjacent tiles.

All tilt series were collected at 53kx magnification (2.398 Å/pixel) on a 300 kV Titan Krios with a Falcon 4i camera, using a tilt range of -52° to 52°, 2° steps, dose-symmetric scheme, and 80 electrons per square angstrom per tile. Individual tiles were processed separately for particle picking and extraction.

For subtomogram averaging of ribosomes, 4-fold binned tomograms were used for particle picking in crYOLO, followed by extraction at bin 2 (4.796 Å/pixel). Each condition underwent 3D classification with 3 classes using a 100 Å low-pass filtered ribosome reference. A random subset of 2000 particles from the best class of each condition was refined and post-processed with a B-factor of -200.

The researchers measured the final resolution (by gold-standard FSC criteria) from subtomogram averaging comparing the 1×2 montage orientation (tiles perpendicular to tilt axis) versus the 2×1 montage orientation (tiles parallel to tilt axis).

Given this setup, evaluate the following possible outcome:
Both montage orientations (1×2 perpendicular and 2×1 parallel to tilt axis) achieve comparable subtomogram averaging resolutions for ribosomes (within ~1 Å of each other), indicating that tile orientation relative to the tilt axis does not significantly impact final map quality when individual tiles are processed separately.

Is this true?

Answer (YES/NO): YES